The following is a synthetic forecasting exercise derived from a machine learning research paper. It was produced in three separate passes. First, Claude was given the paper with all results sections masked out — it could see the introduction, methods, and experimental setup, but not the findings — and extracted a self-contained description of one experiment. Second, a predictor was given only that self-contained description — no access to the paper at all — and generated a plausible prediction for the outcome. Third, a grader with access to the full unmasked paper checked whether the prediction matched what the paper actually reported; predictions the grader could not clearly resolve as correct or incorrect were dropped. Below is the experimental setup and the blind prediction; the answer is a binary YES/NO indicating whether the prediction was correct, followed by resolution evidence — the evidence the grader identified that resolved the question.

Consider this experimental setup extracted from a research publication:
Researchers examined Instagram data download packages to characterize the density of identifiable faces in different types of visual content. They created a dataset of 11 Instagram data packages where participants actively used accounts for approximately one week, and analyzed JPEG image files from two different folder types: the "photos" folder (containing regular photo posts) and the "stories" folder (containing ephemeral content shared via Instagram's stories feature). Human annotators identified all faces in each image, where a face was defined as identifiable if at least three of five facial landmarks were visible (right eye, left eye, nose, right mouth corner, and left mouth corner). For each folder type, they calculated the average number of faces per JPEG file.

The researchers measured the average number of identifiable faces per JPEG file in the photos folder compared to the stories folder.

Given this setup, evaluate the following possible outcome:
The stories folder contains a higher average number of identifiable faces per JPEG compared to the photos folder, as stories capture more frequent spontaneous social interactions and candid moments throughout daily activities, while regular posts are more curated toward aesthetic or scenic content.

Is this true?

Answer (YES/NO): NO